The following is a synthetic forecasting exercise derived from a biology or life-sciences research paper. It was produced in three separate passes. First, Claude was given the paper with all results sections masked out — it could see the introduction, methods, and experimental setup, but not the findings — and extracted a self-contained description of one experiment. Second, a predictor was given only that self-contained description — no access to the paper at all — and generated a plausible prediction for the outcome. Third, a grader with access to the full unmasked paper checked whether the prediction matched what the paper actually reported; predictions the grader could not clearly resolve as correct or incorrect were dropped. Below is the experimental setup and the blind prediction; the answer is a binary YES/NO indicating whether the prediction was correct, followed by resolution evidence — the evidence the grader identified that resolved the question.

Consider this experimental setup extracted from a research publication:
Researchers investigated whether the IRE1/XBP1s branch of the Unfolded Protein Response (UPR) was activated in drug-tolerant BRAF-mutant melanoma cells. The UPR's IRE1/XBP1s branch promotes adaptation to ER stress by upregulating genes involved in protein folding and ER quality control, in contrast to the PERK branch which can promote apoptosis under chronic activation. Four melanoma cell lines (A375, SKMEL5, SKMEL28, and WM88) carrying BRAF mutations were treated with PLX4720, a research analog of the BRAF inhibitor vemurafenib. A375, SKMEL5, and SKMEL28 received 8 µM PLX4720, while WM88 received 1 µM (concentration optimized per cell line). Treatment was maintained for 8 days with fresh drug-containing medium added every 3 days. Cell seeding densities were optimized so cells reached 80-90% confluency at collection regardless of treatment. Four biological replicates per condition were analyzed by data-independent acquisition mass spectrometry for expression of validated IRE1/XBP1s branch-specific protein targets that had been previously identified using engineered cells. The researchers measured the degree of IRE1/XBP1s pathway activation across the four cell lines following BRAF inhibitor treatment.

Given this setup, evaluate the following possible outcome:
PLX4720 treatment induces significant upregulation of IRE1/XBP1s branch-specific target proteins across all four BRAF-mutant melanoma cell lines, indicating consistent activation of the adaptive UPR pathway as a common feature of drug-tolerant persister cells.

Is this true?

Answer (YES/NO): NO